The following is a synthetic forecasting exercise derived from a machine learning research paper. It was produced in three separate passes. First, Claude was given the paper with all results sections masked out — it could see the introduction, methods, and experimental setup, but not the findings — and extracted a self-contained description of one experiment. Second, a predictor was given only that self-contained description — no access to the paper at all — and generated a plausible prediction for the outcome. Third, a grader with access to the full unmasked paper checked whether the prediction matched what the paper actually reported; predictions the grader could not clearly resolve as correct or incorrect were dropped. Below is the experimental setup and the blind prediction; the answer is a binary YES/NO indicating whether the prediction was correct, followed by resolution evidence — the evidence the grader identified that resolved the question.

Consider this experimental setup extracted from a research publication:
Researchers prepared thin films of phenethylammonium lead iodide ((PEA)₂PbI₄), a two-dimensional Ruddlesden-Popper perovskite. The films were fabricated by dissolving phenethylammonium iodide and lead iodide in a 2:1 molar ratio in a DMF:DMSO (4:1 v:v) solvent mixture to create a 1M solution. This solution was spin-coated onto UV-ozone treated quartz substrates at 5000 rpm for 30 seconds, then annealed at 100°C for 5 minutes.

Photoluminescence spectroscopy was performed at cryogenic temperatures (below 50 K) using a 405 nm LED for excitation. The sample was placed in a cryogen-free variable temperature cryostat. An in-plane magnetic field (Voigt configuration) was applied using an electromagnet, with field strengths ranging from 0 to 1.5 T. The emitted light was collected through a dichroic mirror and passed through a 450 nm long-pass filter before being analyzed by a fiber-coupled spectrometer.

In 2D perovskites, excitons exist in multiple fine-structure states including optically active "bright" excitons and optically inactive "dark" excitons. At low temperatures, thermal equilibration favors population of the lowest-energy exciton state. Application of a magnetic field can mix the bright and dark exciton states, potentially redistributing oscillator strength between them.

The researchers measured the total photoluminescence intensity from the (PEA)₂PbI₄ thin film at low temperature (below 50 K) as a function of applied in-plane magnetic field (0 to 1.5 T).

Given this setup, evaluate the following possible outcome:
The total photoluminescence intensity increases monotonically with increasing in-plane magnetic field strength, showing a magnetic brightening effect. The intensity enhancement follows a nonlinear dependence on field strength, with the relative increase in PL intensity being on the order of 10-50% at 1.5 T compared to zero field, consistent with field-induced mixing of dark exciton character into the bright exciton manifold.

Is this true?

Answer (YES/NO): YES